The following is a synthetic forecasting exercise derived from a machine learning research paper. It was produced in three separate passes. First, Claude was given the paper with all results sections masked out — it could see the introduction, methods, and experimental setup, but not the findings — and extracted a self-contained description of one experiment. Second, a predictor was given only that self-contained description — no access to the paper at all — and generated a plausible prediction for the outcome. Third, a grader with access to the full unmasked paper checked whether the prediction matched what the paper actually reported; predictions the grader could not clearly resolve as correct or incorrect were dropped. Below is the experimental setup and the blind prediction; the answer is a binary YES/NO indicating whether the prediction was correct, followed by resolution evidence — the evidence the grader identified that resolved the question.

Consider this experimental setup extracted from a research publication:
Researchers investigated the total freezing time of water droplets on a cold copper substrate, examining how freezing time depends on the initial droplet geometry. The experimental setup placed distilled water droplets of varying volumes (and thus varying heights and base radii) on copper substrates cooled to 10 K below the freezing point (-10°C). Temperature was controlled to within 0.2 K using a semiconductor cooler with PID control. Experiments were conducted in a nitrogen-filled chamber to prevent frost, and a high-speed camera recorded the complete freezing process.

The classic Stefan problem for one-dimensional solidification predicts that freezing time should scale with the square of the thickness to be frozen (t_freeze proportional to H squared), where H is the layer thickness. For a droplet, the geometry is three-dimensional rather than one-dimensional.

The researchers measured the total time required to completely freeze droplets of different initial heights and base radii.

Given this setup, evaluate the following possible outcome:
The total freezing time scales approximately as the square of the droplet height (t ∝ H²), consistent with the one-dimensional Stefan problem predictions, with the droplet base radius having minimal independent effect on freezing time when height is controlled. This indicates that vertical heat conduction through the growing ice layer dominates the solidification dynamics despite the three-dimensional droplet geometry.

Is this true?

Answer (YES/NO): NO